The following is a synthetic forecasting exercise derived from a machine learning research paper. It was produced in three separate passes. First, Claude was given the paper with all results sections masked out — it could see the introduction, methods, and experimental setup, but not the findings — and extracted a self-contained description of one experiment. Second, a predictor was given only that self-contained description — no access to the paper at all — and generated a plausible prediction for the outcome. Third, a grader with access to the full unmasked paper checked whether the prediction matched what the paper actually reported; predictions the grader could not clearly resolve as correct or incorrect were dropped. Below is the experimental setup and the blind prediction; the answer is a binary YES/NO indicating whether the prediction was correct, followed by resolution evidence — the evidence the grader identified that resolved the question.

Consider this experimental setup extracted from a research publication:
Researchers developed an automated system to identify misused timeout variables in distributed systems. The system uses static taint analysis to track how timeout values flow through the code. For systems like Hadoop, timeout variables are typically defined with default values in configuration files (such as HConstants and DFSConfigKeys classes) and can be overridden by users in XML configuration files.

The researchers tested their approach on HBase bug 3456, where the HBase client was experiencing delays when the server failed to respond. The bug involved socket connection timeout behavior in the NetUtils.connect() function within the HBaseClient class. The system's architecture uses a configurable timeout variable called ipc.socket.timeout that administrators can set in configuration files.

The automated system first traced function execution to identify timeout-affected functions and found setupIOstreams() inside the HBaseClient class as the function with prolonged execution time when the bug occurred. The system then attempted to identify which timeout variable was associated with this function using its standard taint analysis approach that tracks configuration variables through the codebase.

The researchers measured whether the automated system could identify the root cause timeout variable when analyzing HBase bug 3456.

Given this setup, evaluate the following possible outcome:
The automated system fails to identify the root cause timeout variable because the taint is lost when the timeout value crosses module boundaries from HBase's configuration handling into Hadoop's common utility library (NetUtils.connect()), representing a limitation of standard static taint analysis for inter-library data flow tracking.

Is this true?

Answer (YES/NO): NO